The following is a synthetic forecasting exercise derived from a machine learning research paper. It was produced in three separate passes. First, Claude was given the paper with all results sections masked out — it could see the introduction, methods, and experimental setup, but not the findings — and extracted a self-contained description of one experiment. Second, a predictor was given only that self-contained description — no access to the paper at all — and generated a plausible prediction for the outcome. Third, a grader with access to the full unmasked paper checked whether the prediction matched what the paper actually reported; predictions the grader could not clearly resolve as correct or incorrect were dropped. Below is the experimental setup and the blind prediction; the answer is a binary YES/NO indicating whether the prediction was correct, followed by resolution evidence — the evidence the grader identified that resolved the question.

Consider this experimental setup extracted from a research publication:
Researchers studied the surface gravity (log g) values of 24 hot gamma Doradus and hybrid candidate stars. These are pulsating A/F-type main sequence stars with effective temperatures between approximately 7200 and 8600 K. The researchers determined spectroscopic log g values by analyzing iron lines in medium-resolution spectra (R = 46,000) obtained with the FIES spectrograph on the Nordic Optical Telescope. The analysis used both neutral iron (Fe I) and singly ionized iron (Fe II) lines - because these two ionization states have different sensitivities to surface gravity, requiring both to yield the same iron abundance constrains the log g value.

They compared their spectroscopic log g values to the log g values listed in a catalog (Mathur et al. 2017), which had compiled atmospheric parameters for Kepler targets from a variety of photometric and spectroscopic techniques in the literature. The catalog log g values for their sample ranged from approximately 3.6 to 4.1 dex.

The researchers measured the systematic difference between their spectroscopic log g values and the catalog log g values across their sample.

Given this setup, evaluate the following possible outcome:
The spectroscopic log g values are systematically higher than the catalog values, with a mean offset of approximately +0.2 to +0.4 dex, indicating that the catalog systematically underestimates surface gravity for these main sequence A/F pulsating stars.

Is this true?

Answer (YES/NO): NO